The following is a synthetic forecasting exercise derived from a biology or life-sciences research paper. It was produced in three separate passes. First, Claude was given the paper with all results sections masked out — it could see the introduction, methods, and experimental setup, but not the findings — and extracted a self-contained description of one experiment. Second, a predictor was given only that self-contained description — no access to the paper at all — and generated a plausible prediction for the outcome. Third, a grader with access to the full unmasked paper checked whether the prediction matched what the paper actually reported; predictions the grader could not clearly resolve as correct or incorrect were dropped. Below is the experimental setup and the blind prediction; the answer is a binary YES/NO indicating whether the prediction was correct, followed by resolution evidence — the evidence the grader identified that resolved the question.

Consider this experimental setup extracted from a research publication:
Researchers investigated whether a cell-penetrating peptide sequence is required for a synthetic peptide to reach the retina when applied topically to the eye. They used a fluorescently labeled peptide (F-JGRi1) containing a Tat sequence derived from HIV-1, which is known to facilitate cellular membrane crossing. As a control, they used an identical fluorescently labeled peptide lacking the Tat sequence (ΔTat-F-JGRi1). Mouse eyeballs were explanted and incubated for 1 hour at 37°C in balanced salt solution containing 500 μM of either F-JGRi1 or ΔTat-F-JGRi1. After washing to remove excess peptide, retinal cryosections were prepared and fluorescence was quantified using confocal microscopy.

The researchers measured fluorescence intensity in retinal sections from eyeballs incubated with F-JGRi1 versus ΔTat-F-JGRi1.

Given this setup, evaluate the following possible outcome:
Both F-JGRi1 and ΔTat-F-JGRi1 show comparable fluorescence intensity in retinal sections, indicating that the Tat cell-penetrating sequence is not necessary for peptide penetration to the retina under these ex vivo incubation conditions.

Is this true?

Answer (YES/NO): NO